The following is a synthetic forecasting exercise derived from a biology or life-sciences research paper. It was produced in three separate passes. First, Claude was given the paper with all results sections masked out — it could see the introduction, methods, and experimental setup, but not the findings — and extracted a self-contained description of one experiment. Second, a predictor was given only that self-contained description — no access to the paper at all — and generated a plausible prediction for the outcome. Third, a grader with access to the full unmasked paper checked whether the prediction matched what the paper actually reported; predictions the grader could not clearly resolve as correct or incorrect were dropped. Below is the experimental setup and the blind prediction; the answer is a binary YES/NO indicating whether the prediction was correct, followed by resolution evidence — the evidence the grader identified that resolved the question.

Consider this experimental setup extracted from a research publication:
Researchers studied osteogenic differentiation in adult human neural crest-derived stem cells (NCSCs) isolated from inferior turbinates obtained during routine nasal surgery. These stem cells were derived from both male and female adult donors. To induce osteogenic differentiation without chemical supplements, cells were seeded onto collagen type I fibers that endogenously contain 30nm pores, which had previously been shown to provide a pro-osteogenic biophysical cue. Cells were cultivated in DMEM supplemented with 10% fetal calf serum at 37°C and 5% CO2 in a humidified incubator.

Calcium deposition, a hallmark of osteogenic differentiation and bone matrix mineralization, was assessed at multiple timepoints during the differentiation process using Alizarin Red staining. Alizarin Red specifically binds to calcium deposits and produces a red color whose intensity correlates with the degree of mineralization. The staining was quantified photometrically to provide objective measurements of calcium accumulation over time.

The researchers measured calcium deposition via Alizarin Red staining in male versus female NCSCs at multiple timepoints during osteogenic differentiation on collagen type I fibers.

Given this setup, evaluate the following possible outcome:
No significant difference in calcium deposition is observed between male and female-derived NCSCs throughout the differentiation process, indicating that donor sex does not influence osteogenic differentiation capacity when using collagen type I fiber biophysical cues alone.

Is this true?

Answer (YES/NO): NO